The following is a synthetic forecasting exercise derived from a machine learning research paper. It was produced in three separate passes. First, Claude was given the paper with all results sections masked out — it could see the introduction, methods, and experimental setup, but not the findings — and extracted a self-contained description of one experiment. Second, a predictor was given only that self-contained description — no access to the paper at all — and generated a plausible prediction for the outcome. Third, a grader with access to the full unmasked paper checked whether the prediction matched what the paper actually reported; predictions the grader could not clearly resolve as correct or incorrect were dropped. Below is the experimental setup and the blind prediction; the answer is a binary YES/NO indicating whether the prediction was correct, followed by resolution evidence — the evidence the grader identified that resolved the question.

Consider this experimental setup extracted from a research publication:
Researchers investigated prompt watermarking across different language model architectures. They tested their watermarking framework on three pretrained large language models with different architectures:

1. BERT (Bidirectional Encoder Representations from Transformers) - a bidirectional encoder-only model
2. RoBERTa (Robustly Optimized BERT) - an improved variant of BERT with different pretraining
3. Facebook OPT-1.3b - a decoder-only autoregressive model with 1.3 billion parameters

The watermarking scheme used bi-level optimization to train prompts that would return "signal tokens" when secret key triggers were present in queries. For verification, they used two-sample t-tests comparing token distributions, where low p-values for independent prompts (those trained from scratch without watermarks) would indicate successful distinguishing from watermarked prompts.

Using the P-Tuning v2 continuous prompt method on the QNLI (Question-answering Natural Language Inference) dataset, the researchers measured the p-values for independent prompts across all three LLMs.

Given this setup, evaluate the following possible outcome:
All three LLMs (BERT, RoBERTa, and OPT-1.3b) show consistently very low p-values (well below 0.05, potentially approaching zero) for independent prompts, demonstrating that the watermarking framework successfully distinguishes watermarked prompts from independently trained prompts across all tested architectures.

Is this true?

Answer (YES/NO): YES